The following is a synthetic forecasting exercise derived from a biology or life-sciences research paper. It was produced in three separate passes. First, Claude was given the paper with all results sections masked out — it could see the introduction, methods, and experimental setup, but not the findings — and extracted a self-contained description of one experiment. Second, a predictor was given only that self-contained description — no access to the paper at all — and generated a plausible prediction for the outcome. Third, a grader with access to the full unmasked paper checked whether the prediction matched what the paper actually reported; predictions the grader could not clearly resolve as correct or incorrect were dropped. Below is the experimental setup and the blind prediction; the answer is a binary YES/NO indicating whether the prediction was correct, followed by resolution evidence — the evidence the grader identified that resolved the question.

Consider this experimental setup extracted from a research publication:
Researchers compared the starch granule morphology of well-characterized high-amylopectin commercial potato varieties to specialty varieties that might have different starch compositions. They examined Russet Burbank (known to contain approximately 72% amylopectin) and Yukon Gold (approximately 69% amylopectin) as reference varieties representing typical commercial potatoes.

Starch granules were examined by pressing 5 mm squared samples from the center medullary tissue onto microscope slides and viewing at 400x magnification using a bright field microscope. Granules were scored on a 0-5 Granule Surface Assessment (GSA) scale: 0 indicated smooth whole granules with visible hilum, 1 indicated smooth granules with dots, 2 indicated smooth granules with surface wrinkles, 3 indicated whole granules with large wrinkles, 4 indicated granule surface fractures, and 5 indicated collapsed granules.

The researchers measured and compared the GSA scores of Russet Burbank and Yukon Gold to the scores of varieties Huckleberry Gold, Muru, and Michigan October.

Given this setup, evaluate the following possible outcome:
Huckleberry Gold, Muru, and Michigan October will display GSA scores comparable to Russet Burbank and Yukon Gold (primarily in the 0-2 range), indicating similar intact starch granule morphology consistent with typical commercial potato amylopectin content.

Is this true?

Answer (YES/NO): NO